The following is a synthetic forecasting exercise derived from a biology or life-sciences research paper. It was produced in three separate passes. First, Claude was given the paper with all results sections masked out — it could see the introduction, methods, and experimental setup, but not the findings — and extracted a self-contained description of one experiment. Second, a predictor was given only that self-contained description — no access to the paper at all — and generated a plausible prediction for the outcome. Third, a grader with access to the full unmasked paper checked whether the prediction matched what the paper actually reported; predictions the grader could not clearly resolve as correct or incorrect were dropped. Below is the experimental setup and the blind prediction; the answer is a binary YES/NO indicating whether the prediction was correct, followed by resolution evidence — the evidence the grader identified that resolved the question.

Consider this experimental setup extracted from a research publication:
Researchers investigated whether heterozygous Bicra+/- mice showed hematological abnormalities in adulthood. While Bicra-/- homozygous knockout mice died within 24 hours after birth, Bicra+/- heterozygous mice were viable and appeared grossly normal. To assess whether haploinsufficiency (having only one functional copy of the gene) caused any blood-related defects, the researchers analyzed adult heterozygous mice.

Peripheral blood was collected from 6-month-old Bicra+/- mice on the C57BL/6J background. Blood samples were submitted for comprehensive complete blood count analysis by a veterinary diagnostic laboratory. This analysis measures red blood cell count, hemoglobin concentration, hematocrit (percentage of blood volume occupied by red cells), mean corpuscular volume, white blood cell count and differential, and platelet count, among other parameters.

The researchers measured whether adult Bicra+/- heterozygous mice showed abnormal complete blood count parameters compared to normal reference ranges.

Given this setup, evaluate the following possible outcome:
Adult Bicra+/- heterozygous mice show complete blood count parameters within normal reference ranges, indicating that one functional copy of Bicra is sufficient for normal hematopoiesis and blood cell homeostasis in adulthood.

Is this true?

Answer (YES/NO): NO